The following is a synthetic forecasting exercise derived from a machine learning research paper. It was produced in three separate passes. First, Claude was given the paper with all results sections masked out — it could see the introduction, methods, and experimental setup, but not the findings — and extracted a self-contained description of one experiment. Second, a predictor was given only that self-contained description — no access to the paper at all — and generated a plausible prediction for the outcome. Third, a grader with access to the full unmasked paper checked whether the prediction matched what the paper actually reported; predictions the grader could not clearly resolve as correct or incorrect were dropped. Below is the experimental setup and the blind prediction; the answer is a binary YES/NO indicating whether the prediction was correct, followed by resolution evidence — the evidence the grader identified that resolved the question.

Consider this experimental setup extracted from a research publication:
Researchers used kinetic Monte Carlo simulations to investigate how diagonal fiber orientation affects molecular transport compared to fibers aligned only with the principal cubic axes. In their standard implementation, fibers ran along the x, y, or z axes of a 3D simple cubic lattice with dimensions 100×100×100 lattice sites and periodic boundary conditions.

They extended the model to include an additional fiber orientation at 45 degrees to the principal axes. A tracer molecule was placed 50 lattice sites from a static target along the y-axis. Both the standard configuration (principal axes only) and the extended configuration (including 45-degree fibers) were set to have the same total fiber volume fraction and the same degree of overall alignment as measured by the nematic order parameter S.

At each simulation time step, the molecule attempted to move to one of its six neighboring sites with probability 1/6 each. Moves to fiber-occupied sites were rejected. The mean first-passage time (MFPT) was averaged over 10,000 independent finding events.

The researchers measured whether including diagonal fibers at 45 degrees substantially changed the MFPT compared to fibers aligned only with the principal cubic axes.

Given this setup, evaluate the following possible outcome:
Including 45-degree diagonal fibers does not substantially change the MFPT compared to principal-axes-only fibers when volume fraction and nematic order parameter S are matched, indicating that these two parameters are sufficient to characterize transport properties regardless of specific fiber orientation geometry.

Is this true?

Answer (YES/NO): YES